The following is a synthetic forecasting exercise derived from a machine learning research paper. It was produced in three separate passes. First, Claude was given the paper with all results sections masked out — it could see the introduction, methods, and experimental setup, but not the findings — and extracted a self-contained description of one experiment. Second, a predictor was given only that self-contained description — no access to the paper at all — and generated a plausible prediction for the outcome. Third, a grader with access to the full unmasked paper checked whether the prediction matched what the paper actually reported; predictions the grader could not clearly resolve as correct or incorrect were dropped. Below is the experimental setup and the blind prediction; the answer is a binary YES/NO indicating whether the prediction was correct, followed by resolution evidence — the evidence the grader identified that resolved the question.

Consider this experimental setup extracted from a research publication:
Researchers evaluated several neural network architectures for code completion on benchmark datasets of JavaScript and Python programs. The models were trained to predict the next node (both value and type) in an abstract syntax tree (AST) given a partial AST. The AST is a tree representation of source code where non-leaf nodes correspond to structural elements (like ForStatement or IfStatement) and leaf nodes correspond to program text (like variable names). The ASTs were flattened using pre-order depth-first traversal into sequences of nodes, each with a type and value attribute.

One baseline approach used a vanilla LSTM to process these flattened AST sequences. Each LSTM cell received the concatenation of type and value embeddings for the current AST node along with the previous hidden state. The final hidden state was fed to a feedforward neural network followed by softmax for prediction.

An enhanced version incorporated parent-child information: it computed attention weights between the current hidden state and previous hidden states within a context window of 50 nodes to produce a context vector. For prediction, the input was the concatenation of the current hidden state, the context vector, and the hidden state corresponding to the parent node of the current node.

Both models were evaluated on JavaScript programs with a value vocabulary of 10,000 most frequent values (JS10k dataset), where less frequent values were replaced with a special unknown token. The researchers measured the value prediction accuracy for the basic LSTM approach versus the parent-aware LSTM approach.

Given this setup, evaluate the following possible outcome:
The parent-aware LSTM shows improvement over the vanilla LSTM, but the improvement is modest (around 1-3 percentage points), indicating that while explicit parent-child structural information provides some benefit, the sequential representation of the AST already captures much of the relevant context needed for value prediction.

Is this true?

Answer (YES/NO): NO